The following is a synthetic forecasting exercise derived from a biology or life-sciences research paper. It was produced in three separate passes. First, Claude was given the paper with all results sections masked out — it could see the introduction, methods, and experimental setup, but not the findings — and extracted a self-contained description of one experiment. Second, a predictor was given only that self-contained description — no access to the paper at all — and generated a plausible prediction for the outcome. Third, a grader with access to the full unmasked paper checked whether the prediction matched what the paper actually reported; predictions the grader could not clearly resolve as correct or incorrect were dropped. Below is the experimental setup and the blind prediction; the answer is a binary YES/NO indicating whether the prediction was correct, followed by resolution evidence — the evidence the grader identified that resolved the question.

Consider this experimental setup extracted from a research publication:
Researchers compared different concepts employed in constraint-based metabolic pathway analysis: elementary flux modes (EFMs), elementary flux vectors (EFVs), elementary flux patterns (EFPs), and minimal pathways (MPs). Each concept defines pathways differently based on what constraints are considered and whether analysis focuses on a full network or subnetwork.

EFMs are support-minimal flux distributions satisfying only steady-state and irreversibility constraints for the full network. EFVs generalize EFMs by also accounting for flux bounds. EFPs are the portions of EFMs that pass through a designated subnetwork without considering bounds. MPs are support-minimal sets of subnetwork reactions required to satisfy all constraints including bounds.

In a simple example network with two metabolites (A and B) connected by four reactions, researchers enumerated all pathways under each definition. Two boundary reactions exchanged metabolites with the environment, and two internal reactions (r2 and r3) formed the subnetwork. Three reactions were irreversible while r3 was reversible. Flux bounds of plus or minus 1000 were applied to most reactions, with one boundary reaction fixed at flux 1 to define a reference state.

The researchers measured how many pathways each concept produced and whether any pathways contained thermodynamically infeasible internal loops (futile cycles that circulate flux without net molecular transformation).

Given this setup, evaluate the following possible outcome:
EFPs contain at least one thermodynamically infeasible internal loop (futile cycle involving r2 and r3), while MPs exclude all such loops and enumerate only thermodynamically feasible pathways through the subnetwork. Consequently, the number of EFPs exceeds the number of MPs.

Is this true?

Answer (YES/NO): YES